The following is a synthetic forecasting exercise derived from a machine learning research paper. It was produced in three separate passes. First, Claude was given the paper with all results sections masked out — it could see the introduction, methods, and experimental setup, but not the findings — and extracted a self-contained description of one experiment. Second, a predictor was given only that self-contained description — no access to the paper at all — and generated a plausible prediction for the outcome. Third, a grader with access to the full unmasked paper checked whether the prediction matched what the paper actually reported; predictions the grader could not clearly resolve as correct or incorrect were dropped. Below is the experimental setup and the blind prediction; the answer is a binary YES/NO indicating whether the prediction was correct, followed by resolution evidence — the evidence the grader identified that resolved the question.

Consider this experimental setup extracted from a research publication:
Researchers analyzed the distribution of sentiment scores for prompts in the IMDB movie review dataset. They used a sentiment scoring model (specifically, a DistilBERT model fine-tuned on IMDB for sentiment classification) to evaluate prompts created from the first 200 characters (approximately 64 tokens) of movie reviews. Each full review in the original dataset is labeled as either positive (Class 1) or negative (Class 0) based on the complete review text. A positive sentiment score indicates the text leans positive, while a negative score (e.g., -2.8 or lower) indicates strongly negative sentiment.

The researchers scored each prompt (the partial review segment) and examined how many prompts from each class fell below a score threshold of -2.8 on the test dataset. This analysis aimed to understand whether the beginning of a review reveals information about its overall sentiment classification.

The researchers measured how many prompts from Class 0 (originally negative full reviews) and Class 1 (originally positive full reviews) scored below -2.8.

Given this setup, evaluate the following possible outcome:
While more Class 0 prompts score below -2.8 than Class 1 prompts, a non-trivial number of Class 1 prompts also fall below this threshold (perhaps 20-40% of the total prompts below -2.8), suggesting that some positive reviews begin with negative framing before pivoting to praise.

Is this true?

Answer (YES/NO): NO